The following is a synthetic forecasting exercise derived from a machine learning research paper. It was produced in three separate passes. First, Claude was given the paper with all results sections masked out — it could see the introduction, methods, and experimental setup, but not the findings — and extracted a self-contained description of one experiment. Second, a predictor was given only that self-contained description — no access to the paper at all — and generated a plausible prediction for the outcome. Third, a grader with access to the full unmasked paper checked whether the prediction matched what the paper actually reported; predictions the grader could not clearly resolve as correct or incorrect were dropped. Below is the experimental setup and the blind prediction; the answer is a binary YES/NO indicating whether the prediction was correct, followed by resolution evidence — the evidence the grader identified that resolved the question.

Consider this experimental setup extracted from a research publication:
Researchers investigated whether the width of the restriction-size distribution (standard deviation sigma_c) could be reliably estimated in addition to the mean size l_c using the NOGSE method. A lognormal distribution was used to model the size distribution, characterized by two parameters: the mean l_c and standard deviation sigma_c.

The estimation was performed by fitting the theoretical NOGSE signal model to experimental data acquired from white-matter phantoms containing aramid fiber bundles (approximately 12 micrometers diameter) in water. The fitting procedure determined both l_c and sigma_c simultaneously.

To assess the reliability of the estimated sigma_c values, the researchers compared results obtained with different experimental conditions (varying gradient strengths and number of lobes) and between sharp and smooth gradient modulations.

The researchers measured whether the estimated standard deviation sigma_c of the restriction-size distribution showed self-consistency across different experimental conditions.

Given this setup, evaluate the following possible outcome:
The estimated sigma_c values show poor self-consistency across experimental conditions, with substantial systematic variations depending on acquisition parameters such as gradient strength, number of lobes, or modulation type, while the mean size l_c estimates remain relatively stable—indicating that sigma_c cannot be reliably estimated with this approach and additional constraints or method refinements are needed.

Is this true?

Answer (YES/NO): NO